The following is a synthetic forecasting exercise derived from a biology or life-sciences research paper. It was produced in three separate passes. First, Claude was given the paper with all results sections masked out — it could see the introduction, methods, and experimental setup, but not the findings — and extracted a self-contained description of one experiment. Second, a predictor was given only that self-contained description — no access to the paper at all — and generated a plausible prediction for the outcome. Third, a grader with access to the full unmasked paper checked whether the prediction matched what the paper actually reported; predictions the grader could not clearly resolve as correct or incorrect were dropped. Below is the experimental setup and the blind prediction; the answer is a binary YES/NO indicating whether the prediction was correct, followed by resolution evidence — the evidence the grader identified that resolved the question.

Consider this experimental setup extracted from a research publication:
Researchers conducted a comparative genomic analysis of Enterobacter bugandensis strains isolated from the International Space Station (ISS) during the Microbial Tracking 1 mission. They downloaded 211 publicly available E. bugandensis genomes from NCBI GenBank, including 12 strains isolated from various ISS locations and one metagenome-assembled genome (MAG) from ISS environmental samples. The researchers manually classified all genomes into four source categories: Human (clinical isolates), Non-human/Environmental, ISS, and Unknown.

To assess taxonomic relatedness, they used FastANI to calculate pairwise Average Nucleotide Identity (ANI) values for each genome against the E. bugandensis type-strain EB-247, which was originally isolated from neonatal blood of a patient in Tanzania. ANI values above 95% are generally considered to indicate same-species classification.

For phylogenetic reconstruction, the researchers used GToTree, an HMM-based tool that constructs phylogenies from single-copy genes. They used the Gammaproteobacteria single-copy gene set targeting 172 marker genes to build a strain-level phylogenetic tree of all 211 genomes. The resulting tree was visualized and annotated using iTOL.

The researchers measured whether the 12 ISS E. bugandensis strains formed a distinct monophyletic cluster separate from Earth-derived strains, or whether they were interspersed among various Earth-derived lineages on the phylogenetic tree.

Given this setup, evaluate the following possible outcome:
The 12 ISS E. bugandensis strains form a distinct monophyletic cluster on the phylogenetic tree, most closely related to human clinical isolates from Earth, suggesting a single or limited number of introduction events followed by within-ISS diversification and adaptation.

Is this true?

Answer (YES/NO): YES